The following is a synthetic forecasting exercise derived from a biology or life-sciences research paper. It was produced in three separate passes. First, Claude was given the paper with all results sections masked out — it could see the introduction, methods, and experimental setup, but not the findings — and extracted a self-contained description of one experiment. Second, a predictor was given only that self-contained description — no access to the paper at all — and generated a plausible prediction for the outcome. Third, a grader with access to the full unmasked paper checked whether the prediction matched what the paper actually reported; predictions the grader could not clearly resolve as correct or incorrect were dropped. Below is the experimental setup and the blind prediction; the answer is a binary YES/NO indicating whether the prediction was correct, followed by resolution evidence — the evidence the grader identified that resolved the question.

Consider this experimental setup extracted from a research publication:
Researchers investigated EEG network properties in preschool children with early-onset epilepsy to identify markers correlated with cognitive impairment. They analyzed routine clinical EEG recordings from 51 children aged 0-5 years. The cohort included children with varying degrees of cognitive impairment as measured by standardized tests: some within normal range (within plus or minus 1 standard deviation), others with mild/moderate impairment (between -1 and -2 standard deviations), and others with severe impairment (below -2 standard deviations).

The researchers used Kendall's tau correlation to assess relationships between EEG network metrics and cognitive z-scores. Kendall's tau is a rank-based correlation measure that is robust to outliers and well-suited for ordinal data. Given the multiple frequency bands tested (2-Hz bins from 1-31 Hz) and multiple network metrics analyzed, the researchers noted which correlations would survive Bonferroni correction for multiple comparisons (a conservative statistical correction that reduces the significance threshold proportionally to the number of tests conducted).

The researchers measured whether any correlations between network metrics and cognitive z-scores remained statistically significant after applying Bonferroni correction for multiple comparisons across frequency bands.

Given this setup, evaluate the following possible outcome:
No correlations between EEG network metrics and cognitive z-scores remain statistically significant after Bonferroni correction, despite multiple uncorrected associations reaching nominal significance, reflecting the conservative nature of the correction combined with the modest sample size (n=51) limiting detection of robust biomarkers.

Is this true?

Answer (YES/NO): NO